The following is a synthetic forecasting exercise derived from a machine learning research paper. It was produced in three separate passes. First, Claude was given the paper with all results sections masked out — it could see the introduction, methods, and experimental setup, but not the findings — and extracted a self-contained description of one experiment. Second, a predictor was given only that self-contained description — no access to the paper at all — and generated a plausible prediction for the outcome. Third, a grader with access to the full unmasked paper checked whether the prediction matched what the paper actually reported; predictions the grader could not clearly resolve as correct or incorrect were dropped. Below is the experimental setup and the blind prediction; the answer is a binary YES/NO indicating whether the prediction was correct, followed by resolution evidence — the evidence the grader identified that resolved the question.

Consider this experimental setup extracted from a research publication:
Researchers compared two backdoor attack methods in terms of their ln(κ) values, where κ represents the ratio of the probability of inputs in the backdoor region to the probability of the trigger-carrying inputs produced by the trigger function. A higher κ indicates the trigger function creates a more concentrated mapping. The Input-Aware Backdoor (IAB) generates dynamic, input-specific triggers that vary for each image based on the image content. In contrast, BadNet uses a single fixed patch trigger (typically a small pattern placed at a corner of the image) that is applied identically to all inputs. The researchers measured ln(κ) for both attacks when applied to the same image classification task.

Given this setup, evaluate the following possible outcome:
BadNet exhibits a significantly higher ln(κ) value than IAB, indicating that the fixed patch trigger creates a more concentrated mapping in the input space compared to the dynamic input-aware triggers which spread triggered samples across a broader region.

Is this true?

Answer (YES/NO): NO